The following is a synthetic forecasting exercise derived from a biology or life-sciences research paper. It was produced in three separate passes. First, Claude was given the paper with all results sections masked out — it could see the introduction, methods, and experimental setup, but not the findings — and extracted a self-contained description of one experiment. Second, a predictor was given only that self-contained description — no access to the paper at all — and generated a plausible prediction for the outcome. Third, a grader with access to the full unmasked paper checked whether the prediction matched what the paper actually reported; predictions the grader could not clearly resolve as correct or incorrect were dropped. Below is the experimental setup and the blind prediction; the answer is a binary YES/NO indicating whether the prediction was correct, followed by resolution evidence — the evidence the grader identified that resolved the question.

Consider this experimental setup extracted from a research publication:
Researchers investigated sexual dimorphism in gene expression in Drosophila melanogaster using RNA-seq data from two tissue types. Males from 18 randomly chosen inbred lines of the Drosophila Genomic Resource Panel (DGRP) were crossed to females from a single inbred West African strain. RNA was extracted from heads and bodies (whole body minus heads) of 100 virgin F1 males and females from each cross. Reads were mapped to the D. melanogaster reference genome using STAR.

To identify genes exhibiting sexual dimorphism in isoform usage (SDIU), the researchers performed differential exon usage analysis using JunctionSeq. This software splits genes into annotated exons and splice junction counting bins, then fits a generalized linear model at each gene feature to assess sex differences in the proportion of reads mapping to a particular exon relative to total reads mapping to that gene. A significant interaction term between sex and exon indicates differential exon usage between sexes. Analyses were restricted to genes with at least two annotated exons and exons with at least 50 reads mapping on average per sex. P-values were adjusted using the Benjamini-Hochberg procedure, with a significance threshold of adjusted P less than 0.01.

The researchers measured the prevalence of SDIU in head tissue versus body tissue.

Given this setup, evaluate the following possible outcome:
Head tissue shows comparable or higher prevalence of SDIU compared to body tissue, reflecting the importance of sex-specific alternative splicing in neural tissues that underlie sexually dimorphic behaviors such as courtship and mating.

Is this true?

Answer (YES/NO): NO